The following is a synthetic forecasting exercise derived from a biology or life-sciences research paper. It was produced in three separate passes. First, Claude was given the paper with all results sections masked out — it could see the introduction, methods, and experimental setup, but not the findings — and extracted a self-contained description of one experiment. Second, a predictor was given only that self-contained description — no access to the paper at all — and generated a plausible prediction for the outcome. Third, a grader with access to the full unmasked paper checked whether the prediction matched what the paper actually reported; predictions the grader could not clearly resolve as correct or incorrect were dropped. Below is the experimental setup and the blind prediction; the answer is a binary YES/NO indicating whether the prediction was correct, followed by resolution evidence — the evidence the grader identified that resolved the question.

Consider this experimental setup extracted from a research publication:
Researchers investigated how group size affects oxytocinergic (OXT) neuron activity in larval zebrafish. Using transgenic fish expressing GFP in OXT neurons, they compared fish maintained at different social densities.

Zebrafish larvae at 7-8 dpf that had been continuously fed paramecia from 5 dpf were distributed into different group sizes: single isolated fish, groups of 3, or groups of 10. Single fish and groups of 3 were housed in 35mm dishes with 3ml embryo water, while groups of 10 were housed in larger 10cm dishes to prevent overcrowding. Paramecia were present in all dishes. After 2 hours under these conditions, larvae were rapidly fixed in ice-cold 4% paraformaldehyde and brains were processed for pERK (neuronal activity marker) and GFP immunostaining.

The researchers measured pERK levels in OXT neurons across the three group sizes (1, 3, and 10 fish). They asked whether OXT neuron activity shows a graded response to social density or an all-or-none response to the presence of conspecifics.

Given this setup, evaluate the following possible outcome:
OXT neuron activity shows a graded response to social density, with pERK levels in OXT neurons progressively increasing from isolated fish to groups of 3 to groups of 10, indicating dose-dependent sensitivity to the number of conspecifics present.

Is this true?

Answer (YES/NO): NO